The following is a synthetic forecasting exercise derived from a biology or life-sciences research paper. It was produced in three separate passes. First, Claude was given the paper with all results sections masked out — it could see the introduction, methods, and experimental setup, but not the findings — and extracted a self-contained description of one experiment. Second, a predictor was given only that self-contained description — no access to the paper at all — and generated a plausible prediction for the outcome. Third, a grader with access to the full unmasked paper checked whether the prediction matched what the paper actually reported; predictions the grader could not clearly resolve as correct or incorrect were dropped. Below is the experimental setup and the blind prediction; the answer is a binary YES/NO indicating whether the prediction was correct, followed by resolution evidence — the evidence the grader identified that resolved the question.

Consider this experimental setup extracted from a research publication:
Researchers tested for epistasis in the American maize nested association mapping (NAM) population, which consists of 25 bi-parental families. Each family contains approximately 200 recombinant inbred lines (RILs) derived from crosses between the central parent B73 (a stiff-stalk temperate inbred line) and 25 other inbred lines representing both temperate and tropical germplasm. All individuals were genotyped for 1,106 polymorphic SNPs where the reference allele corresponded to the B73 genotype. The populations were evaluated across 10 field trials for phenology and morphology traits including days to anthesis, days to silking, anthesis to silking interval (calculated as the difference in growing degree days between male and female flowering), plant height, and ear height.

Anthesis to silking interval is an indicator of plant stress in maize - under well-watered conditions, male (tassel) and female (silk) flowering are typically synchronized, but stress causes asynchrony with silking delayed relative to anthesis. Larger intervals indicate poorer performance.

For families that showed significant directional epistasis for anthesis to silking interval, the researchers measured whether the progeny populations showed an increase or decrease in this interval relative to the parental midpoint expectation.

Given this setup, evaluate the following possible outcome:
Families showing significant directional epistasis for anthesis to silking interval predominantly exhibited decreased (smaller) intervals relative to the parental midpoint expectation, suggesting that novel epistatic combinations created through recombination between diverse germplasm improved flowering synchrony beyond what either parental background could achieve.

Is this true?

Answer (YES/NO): NO